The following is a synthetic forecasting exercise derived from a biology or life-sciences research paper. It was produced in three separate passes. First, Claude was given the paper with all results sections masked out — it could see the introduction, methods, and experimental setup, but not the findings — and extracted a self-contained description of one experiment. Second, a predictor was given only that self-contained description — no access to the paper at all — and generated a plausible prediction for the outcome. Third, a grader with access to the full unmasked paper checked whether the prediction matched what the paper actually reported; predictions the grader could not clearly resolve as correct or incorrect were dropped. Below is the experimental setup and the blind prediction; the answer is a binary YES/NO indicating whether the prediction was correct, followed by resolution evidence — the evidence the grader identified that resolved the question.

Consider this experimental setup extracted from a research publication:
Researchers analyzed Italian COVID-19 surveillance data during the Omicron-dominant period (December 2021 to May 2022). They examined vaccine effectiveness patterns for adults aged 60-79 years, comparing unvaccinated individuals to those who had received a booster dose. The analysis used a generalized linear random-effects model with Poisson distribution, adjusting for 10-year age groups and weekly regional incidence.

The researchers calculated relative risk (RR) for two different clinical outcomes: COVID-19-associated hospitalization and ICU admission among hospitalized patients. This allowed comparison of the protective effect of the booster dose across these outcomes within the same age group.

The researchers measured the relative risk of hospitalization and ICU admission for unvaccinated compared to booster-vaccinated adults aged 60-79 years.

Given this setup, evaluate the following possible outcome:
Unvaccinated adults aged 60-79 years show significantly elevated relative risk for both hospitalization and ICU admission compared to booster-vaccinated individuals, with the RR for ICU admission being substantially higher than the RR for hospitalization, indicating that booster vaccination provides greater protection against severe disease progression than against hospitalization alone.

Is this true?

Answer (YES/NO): YES